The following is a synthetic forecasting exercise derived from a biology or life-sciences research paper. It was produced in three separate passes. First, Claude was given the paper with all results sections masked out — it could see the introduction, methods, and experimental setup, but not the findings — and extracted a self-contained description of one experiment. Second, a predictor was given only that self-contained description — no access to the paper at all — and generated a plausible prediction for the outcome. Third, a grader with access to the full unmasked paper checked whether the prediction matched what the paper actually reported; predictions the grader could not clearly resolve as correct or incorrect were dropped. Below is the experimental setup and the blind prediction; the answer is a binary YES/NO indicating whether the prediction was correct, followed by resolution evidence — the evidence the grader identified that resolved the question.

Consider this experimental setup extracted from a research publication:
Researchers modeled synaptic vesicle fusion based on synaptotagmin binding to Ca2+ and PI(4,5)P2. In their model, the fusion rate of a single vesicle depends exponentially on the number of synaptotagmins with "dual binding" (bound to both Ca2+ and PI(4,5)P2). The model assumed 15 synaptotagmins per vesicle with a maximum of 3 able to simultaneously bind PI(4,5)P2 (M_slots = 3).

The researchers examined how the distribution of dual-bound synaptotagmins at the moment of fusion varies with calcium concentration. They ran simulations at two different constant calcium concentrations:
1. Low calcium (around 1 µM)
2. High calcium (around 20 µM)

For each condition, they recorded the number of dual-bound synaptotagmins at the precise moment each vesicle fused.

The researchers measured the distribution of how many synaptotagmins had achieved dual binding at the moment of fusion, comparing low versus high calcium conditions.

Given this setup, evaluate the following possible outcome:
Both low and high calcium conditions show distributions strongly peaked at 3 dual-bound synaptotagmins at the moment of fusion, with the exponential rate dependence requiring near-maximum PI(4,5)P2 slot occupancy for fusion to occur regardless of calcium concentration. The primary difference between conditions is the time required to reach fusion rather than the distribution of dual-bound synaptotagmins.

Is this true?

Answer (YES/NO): NO